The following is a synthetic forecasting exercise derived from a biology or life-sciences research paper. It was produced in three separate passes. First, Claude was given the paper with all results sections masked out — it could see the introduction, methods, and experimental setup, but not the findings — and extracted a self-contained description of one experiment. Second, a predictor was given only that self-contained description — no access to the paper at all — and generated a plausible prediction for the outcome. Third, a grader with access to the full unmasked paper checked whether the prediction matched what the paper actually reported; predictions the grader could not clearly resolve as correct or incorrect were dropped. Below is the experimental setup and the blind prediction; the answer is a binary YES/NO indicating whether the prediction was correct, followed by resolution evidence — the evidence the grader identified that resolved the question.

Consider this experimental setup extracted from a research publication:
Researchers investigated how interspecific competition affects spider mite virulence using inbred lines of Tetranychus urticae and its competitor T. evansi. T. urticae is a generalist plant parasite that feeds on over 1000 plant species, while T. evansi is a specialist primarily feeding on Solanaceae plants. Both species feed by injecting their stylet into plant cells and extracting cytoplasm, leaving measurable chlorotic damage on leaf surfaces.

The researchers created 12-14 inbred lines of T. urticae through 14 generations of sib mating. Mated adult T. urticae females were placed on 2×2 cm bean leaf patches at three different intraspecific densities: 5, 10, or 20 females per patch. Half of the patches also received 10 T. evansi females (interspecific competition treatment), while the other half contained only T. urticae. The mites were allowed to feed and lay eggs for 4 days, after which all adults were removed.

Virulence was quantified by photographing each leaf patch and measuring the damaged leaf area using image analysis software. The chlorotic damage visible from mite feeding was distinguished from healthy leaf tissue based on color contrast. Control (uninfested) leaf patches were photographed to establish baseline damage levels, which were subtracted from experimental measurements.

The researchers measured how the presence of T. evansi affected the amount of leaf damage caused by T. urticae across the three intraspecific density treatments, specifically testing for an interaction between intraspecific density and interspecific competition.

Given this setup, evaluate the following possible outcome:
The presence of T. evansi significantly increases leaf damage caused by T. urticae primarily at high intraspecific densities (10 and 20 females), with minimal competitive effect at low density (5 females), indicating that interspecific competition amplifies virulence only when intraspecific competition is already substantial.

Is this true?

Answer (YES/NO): NO